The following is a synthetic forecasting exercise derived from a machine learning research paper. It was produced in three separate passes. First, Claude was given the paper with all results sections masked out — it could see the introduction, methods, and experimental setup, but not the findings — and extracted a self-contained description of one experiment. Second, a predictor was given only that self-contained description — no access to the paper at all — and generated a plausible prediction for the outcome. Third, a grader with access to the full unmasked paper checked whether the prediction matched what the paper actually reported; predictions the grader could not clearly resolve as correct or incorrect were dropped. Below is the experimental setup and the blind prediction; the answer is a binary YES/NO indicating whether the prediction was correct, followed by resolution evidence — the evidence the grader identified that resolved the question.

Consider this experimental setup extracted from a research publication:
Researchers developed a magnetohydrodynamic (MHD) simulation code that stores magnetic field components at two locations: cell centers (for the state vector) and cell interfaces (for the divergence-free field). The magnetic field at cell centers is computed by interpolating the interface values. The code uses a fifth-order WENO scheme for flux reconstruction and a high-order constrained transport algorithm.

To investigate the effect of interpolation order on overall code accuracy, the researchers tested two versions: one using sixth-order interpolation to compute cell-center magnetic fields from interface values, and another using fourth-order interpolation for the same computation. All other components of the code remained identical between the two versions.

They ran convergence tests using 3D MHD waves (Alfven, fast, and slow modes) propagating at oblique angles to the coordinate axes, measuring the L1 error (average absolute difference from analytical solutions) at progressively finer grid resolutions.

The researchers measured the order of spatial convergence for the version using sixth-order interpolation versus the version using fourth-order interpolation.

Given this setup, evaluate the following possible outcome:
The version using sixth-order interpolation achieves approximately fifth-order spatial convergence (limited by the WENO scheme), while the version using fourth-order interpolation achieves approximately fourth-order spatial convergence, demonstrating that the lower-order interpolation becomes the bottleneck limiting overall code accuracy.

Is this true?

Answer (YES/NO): YES